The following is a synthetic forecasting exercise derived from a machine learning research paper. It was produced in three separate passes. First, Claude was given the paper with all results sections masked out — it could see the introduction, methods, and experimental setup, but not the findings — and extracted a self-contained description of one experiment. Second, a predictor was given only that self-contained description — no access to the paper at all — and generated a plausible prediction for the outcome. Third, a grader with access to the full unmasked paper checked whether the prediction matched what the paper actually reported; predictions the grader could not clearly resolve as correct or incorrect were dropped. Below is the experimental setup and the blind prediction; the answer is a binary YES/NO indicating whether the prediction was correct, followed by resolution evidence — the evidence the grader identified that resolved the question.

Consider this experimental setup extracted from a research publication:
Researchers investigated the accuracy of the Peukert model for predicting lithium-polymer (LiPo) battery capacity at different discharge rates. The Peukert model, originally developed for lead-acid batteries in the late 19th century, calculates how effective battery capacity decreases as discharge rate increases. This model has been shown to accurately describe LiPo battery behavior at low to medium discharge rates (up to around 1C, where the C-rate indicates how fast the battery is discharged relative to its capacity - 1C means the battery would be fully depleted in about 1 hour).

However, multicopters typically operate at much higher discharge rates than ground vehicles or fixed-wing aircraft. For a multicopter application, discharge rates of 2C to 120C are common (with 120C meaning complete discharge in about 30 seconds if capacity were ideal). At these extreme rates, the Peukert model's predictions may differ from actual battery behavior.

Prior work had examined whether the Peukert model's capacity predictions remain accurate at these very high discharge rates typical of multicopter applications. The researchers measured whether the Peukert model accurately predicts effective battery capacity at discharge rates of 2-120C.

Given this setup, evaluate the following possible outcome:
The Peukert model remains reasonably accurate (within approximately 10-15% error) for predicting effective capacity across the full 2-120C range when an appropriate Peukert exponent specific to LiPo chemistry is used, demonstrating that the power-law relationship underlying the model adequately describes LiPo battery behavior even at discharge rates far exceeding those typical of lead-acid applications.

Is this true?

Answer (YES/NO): NO